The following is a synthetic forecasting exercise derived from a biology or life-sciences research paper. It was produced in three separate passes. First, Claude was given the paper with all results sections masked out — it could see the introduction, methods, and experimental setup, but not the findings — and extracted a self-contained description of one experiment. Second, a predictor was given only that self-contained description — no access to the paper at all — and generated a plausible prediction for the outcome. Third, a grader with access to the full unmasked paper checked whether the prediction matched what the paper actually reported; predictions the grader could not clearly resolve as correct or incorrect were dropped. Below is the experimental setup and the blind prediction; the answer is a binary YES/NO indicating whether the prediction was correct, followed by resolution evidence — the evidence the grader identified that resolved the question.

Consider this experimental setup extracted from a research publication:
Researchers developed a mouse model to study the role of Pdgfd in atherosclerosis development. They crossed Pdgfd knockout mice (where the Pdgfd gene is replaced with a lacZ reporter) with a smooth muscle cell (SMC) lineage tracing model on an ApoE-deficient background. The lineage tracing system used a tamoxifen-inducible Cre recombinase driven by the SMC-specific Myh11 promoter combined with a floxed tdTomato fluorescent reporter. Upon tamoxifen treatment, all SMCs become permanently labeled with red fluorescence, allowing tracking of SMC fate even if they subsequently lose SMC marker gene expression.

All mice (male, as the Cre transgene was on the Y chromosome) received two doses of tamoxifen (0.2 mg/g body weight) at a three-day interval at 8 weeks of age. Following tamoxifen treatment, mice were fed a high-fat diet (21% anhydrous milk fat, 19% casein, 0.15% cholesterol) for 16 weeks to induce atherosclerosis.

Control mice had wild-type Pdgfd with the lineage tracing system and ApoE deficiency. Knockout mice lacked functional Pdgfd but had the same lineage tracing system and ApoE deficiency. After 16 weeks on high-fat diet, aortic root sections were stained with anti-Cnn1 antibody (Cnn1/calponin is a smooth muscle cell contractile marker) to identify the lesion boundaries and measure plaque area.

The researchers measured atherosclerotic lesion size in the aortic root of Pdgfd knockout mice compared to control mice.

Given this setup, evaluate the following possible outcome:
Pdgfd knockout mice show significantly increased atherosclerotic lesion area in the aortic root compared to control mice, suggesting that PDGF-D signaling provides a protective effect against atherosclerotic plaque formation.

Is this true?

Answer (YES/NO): NO